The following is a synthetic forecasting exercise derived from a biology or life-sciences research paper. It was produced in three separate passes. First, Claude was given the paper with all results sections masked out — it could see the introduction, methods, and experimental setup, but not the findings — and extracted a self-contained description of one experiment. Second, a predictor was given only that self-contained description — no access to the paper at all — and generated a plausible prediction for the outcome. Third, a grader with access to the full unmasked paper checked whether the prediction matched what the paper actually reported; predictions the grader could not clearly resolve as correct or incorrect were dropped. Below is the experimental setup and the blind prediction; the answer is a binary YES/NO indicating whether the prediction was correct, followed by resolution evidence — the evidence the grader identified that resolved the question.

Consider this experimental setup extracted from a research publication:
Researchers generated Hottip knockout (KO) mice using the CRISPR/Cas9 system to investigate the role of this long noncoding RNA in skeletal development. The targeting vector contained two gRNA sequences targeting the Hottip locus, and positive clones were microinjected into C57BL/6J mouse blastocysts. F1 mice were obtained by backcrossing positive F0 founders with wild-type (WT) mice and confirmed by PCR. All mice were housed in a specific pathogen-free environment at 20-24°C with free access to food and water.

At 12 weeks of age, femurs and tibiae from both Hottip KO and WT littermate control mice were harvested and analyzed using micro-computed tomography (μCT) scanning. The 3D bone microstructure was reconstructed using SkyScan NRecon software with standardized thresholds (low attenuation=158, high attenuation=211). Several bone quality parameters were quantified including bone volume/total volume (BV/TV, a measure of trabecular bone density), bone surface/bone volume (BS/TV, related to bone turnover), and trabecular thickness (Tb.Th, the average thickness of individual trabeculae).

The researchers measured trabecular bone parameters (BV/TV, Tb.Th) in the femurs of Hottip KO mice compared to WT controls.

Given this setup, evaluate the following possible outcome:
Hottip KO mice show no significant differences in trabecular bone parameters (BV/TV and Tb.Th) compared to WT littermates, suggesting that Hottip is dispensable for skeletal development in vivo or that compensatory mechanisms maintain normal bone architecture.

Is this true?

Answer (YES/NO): NO